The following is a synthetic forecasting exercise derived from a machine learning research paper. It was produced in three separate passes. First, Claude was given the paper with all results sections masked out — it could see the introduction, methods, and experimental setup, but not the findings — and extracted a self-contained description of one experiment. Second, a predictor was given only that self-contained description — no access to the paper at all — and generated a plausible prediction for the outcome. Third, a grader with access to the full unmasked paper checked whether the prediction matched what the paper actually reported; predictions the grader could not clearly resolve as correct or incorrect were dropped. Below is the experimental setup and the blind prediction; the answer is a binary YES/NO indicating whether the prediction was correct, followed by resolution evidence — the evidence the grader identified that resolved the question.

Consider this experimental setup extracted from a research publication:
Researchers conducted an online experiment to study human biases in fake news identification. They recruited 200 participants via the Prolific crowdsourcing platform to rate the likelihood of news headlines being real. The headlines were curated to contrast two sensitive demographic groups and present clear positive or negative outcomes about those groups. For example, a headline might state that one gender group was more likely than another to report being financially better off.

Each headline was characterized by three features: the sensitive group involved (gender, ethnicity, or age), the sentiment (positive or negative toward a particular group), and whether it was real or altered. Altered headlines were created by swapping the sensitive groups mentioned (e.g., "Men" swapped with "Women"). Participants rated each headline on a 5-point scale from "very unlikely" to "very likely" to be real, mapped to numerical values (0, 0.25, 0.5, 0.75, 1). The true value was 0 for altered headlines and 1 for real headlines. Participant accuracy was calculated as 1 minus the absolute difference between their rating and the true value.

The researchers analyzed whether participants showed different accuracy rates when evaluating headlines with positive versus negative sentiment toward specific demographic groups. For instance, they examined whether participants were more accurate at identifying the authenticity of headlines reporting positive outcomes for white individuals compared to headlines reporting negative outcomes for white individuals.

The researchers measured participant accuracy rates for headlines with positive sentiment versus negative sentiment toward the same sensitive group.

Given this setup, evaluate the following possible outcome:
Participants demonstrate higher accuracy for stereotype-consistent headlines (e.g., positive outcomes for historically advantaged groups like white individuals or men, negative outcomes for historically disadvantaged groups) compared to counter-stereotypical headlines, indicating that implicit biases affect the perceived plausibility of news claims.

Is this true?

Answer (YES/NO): NO